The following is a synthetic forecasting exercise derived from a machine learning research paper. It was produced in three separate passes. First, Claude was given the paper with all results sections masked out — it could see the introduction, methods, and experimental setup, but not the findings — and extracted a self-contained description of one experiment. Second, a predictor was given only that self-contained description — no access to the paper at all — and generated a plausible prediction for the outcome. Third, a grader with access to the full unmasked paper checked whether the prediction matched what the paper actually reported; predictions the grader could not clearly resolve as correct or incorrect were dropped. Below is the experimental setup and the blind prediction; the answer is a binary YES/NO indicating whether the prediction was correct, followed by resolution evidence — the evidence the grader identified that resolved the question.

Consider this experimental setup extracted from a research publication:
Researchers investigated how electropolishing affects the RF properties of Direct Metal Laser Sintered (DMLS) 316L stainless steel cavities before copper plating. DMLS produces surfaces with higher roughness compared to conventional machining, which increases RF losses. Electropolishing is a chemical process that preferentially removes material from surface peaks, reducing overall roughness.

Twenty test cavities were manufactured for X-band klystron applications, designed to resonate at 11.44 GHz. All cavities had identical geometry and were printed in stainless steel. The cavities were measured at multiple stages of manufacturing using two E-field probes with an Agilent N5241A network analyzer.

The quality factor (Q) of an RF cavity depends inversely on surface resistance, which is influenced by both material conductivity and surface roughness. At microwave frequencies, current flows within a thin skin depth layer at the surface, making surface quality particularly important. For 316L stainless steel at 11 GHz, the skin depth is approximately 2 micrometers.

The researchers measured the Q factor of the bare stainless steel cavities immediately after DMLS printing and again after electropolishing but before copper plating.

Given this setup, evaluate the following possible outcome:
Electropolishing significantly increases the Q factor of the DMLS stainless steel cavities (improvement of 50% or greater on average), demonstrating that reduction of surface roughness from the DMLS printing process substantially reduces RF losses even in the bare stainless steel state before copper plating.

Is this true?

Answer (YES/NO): NO